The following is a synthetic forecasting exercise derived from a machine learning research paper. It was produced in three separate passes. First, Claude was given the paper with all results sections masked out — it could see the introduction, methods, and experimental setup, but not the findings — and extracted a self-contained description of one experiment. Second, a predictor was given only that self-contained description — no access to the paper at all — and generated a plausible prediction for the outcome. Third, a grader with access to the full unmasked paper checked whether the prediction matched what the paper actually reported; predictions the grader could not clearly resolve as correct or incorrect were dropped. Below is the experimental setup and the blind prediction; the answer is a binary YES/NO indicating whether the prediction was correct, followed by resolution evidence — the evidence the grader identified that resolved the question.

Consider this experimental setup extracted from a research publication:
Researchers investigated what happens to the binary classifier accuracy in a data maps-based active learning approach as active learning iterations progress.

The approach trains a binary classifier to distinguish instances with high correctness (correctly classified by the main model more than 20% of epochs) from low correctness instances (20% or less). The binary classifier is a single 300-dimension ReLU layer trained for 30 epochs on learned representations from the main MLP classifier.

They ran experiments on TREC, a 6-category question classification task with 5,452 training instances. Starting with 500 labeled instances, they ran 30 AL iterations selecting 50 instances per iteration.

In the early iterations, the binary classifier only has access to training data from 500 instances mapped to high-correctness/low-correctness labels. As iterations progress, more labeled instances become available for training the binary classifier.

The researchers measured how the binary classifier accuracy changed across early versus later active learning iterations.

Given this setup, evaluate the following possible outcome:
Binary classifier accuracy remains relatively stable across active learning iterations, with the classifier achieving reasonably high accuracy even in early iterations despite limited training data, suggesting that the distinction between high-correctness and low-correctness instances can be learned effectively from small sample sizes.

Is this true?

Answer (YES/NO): NO